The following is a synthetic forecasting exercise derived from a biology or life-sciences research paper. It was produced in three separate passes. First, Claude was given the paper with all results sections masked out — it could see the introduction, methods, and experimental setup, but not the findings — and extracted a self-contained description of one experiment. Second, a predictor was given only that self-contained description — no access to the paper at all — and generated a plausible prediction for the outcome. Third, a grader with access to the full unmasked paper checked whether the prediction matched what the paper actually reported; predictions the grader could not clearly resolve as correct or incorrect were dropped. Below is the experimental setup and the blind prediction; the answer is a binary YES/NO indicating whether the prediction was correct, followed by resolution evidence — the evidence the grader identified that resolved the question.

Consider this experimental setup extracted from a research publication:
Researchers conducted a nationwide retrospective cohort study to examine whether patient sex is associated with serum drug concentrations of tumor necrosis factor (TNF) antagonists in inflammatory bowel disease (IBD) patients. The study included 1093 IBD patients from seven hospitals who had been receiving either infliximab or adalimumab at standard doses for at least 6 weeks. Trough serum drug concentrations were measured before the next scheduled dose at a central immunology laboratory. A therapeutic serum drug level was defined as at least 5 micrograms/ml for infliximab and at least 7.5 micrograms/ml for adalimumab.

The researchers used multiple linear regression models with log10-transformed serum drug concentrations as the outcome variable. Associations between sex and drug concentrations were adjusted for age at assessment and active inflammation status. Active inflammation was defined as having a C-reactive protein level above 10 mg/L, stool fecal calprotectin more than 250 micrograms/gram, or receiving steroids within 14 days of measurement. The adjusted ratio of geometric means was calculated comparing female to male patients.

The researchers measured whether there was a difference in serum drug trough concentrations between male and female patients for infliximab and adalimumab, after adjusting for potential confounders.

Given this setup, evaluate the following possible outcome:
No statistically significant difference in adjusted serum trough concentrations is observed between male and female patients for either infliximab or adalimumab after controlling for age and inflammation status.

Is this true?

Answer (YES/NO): NO